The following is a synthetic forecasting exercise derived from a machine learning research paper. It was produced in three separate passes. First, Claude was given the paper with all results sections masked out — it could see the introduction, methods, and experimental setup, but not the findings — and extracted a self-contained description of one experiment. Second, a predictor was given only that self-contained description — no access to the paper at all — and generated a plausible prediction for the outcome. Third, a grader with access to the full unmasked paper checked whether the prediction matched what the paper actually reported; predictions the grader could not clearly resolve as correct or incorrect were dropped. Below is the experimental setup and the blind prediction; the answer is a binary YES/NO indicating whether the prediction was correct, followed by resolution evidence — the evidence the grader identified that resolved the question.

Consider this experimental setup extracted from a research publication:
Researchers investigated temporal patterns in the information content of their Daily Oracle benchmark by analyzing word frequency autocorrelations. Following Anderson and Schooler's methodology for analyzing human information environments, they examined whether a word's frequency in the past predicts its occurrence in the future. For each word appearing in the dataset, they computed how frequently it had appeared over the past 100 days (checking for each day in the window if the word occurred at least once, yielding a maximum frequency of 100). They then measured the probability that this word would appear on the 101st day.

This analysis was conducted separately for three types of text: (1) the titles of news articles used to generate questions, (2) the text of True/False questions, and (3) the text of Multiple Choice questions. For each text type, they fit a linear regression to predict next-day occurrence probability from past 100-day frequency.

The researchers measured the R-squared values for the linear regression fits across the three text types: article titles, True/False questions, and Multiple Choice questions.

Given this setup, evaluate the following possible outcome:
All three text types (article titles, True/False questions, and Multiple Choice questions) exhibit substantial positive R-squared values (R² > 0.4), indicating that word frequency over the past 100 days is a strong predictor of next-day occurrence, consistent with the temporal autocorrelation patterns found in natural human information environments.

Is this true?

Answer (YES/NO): YES